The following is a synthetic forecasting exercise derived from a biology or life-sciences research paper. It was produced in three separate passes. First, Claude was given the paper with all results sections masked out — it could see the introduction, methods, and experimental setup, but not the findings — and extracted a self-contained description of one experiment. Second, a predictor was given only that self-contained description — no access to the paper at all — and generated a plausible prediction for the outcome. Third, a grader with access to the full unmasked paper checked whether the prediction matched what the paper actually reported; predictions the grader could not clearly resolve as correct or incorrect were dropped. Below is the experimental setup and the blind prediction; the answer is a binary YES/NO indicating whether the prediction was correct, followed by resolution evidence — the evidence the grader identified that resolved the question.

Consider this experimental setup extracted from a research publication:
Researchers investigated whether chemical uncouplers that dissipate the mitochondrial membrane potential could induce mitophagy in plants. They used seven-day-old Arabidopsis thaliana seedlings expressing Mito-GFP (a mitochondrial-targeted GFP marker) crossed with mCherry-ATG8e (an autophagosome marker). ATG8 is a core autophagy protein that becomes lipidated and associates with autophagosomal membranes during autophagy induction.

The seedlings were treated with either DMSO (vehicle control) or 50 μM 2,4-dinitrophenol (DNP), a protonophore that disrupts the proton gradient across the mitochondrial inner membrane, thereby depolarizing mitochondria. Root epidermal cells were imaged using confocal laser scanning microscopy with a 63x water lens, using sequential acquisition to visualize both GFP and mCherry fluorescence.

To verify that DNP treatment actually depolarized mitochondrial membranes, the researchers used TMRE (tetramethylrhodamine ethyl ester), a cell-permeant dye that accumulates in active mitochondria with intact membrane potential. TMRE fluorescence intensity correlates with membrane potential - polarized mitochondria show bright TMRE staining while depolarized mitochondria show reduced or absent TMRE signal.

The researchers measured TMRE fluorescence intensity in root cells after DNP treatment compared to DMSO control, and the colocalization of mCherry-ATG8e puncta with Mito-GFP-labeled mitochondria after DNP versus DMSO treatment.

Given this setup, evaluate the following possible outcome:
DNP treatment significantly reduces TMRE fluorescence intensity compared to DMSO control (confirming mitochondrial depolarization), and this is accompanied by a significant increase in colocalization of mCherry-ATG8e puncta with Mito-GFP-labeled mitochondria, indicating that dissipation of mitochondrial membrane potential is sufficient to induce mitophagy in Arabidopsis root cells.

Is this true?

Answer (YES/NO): YES